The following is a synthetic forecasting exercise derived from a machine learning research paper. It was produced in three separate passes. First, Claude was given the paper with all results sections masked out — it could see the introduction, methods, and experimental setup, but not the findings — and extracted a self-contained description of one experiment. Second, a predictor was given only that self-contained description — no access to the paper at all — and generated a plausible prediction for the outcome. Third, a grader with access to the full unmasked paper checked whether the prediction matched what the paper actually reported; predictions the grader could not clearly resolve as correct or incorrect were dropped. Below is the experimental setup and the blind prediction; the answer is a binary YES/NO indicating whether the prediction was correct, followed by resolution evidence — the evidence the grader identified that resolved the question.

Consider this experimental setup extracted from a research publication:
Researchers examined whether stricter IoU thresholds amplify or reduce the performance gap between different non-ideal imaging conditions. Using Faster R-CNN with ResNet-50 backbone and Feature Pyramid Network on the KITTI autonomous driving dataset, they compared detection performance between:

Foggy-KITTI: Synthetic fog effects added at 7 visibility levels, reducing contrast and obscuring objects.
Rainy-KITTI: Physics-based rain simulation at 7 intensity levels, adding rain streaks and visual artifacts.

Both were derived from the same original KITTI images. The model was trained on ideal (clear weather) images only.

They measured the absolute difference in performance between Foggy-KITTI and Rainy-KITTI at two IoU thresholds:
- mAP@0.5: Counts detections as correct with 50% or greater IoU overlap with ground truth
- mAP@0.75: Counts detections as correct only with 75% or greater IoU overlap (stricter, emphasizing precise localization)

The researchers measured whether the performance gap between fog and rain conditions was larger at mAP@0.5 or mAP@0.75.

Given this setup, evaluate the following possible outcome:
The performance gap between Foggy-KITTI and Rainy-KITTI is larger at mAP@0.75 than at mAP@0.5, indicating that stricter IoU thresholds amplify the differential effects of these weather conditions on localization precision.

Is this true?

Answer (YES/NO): YES